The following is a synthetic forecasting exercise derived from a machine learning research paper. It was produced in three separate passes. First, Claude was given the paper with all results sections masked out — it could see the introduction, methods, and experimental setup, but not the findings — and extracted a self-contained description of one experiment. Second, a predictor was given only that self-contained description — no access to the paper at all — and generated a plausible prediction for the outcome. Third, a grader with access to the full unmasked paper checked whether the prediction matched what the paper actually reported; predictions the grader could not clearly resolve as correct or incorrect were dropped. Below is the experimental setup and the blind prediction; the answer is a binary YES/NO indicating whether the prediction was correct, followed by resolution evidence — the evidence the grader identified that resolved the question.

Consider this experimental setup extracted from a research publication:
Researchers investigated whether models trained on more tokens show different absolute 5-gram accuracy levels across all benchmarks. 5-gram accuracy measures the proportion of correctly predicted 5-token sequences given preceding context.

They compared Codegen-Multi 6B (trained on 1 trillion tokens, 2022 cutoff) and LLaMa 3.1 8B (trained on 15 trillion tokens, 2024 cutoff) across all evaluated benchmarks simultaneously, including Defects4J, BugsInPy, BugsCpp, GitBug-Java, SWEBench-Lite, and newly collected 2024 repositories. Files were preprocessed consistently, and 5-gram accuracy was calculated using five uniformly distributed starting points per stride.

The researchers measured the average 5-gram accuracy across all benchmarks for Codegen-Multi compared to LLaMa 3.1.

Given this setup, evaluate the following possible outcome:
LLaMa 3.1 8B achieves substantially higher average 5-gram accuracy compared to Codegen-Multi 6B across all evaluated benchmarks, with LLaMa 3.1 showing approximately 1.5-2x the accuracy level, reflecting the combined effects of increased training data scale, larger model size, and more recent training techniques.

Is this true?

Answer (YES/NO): NO